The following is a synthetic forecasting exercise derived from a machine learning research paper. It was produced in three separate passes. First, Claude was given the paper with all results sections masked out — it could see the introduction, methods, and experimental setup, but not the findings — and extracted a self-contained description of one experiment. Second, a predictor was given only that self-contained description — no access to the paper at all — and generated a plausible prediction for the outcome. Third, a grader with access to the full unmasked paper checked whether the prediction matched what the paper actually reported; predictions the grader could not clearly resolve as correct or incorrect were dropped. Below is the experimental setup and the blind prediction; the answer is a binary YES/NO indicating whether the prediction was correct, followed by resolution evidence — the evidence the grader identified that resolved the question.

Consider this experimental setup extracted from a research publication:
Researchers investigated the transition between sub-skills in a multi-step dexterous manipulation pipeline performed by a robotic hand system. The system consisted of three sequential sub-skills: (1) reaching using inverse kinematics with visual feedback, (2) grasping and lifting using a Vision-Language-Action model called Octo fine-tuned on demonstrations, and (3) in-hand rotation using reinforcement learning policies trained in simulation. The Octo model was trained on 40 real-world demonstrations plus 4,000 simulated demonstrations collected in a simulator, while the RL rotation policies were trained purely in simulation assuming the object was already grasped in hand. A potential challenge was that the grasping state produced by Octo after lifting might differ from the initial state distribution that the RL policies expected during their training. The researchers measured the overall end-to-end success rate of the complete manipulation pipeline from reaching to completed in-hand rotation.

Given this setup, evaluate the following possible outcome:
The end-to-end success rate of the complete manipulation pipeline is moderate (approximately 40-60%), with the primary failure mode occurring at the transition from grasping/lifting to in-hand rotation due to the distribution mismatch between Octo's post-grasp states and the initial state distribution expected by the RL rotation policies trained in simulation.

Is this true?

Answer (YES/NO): NO